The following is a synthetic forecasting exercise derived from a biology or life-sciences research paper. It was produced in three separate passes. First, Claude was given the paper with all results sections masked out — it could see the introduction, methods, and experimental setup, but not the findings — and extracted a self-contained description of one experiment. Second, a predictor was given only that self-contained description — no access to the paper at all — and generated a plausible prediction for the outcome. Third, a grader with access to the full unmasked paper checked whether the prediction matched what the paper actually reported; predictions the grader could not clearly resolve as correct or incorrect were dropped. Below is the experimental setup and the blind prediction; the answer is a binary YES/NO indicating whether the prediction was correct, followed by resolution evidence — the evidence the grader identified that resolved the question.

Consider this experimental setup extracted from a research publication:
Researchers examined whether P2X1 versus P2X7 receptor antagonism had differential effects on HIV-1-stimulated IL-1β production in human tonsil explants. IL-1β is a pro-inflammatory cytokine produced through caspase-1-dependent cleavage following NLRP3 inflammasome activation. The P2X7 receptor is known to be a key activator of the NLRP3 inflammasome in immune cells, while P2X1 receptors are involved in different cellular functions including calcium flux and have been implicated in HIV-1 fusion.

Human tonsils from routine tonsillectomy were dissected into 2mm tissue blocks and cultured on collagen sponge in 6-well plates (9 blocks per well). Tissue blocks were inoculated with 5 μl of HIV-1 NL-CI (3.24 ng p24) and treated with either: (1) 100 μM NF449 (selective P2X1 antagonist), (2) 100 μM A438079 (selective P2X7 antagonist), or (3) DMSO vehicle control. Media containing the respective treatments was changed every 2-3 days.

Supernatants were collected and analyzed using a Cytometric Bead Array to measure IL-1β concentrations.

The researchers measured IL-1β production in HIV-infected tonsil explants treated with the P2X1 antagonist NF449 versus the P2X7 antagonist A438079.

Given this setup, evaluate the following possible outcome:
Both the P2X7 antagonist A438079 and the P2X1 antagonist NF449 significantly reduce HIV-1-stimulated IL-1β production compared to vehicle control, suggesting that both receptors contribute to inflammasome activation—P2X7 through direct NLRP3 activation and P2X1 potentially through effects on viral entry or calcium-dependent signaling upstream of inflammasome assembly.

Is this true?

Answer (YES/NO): YES